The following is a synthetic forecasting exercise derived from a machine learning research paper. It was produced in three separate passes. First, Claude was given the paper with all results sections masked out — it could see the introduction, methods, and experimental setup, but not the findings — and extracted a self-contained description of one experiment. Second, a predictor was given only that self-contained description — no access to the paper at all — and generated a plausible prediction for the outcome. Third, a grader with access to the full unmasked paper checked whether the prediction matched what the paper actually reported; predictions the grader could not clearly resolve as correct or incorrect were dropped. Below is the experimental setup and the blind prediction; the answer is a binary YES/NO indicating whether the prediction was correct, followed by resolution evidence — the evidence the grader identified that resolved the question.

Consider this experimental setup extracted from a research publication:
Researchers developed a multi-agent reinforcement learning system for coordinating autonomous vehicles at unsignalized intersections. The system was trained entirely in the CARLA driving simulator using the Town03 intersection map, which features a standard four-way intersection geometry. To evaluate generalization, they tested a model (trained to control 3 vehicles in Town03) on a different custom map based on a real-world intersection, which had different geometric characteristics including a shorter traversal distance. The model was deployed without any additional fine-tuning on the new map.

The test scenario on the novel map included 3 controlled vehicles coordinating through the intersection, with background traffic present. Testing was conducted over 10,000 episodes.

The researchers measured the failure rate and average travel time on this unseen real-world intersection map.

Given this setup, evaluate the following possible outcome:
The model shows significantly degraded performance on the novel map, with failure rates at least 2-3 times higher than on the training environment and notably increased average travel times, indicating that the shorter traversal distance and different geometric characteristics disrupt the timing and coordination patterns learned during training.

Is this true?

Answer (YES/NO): NO